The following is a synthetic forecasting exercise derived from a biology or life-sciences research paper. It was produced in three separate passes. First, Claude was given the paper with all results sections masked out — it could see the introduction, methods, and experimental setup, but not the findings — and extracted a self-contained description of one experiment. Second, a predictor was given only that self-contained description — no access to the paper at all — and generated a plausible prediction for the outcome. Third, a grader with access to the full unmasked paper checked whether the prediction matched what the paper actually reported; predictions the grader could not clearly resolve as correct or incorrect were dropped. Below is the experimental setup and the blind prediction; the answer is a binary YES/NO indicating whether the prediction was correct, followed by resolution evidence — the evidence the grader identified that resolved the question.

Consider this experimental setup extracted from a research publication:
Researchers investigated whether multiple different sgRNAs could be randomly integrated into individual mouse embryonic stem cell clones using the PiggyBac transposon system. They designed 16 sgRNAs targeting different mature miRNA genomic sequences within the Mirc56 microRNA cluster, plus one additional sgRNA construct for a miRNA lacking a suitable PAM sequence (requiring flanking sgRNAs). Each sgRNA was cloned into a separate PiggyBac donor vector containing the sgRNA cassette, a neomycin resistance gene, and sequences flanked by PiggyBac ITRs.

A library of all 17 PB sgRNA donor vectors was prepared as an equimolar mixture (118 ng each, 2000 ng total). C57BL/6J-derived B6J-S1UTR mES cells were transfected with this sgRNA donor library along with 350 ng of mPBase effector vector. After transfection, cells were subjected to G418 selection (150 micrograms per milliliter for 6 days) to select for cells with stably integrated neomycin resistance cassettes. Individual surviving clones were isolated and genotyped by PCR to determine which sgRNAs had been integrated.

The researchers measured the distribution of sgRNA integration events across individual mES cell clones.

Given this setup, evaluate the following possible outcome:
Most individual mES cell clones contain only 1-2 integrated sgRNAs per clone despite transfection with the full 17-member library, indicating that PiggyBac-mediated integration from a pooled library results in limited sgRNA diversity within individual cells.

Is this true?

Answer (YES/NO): NO